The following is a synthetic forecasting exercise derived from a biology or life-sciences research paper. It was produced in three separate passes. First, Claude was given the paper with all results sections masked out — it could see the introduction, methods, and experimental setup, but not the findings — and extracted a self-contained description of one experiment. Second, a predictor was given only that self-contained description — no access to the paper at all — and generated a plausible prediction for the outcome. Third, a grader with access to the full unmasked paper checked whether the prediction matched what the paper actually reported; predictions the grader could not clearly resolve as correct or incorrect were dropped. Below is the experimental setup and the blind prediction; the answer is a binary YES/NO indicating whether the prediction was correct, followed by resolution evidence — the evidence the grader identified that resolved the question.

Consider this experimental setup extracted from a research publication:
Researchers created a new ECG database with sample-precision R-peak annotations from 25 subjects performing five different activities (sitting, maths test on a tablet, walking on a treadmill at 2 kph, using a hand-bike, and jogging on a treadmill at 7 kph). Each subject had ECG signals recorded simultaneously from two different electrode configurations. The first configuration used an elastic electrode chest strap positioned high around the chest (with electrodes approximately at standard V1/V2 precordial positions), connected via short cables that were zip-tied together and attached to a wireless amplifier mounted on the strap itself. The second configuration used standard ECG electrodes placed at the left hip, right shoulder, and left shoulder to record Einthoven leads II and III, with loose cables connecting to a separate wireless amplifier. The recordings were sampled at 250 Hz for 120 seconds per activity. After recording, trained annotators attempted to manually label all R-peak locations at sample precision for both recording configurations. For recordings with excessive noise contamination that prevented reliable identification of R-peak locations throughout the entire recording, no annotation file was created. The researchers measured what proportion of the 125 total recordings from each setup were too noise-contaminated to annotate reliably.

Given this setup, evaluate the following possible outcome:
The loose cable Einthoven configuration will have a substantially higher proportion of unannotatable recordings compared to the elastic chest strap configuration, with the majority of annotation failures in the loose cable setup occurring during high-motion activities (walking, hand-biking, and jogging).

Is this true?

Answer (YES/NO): YES